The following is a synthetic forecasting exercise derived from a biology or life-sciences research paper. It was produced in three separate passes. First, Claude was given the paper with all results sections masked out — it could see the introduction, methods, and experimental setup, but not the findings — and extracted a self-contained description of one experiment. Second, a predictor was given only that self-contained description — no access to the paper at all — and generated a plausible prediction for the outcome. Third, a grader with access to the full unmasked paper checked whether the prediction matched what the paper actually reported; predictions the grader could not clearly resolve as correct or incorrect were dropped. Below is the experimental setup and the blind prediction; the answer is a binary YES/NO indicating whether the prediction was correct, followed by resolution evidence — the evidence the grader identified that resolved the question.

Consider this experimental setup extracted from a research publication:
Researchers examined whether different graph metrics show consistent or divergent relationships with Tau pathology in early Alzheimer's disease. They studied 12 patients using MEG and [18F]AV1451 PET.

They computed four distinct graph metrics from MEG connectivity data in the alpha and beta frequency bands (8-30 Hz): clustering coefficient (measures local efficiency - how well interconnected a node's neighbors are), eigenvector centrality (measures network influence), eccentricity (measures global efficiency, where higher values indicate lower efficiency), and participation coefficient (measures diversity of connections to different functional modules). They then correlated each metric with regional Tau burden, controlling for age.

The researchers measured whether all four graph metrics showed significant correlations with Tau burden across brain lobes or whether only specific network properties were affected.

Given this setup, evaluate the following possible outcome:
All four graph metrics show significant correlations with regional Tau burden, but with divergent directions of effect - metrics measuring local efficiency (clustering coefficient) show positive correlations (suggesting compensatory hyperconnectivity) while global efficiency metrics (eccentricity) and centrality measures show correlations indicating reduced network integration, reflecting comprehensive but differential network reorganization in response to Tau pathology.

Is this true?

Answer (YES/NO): NO